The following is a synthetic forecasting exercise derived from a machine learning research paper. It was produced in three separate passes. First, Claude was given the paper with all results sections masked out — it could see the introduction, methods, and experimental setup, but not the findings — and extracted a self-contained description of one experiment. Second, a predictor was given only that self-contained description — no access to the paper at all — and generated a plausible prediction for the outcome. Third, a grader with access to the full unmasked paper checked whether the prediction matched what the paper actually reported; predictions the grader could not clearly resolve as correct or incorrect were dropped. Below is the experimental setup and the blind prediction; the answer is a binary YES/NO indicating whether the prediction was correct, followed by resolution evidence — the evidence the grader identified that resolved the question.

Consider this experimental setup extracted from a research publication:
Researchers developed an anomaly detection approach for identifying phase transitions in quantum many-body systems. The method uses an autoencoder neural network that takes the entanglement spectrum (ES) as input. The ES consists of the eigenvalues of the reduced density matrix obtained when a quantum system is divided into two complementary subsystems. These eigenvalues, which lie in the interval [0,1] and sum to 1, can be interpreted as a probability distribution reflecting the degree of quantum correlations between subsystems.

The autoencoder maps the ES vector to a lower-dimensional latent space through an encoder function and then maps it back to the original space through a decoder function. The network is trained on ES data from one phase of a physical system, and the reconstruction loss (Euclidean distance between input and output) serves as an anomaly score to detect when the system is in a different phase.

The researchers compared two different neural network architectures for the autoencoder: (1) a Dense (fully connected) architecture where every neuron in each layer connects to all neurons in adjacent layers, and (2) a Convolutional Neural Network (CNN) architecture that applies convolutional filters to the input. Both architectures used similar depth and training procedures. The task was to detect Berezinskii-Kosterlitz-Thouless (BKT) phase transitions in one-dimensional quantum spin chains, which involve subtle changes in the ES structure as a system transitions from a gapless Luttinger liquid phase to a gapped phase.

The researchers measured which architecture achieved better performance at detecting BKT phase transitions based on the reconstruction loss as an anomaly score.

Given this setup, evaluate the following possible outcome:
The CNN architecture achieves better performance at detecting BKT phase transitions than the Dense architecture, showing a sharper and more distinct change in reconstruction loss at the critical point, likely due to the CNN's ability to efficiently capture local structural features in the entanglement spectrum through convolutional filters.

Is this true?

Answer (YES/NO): NO